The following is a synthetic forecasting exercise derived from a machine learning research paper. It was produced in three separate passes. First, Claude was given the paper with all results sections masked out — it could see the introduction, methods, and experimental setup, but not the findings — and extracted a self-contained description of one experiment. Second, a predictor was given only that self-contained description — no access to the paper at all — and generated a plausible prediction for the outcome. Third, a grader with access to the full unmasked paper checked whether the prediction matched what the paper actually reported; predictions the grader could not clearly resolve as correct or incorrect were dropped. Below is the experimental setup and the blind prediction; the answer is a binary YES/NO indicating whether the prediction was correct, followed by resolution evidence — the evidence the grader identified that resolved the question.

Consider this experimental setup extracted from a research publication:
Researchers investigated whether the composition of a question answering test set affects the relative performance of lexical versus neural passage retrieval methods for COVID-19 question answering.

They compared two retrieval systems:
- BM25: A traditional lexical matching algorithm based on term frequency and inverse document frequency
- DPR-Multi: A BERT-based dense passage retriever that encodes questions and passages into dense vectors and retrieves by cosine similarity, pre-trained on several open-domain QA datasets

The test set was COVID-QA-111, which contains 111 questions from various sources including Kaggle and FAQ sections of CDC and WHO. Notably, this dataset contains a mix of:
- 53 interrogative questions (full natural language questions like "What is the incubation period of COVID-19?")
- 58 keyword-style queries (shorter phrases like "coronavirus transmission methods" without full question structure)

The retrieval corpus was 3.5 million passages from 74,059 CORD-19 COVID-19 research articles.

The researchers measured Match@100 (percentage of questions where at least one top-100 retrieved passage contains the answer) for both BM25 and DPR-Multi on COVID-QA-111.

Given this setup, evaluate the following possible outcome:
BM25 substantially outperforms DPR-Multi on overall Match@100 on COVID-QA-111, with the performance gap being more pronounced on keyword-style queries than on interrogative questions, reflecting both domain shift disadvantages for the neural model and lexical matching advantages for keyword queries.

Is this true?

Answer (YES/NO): NO